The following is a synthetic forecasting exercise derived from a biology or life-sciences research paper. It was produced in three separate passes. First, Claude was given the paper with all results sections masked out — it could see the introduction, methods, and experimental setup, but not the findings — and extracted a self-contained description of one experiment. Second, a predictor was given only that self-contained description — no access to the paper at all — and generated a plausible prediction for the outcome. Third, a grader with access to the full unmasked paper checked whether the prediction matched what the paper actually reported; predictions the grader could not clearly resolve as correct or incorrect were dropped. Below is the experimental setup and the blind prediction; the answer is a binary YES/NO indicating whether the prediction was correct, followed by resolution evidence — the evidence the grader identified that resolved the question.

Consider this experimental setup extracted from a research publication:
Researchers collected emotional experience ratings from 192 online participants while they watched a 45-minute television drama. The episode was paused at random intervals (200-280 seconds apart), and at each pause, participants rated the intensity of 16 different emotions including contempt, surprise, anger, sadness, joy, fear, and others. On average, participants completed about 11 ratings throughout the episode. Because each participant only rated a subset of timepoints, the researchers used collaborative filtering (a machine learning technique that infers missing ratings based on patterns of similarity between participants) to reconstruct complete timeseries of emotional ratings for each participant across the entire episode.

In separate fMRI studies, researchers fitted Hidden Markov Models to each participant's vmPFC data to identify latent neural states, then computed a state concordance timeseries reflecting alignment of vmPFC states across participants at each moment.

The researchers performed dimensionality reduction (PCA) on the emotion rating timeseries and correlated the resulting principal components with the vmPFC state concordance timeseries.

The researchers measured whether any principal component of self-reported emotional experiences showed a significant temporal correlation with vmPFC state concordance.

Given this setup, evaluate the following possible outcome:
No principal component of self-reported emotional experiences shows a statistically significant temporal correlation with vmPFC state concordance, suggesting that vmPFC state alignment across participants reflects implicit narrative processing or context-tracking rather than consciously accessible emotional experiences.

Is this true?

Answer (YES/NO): NO